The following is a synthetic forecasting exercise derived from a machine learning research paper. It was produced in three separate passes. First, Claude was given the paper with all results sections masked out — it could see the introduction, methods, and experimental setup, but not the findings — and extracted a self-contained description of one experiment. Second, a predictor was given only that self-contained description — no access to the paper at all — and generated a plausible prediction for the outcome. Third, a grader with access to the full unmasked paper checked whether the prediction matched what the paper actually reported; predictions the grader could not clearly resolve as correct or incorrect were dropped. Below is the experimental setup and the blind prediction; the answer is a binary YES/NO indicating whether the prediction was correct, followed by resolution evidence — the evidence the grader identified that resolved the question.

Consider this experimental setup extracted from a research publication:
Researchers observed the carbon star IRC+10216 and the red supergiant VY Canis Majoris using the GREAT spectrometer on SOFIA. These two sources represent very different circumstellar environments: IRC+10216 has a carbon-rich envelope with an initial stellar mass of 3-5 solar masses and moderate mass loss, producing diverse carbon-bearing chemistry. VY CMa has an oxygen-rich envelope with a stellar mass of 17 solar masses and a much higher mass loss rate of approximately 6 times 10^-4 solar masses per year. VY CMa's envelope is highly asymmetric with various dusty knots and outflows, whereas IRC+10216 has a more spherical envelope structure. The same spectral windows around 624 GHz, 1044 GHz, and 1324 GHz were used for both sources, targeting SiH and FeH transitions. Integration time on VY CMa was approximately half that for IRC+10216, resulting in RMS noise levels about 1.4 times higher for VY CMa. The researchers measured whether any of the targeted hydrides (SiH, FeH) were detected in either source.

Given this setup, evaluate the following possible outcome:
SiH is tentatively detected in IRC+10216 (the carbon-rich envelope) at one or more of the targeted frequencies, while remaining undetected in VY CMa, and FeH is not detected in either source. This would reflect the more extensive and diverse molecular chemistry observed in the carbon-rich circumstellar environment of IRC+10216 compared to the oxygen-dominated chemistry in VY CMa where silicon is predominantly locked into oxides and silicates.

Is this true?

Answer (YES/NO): NO